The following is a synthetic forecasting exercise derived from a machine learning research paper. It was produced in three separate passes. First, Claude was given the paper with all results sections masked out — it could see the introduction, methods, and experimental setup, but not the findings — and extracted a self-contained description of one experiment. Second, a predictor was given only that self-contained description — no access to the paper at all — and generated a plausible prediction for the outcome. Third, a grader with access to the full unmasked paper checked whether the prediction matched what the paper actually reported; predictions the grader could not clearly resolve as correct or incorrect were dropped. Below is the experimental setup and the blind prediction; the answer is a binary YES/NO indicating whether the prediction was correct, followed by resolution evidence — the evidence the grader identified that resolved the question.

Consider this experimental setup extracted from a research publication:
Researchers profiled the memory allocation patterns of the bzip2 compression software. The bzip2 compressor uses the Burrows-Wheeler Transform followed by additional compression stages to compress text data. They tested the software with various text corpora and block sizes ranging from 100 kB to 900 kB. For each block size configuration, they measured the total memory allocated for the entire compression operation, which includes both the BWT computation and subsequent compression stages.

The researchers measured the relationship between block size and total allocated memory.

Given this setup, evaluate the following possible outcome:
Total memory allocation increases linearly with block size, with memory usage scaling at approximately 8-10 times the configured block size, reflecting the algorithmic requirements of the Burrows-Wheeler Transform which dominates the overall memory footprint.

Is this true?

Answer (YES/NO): YES